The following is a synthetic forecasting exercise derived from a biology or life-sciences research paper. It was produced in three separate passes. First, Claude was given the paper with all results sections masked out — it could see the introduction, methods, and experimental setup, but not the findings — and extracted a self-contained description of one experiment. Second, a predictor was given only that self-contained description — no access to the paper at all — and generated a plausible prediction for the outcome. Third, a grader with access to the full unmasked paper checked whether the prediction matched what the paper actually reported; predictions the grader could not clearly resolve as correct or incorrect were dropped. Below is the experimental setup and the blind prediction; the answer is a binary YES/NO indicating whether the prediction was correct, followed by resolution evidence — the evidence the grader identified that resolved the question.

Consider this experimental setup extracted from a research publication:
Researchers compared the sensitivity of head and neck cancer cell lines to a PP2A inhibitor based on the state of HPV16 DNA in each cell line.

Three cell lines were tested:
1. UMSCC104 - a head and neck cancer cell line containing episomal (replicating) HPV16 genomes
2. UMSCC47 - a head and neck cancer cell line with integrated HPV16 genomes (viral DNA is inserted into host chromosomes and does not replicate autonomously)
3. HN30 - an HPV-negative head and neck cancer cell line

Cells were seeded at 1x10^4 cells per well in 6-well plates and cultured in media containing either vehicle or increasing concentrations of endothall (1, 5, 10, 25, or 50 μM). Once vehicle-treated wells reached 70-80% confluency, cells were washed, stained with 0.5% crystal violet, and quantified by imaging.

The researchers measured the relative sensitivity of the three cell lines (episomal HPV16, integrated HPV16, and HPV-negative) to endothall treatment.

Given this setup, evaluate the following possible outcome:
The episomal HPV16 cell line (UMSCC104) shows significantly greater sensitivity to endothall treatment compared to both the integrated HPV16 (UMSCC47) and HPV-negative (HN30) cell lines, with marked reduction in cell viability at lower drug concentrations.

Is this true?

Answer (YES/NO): YES